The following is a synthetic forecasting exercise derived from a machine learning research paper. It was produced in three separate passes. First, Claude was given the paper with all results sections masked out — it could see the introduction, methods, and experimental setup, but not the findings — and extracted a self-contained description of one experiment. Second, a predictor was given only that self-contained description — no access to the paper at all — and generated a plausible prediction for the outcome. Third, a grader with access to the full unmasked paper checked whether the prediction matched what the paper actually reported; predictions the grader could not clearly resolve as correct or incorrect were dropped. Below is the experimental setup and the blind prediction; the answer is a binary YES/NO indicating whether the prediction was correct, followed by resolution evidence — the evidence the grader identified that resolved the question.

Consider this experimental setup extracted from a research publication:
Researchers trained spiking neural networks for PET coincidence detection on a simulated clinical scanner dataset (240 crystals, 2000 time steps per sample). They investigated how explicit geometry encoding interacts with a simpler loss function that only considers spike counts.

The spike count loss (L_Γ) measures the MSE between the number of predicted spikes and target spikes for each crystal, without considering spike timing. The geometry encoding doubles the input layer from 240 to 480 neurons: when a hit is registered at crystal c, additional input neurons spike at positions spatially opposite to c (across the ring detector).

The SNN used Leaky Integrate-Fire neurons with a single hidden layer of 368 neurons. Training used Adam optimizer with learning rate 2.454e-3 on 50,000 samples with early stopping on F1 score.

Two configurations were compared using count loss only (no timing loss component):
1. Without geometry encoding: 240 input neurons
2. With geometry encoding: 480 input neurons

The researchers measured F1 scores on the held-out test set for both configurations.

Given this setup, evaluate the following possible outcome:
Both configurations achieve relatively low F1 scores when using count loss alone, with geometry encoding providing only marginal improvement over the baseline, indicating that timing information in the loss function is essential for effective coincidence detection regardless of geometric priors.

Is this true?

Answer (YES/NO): YES